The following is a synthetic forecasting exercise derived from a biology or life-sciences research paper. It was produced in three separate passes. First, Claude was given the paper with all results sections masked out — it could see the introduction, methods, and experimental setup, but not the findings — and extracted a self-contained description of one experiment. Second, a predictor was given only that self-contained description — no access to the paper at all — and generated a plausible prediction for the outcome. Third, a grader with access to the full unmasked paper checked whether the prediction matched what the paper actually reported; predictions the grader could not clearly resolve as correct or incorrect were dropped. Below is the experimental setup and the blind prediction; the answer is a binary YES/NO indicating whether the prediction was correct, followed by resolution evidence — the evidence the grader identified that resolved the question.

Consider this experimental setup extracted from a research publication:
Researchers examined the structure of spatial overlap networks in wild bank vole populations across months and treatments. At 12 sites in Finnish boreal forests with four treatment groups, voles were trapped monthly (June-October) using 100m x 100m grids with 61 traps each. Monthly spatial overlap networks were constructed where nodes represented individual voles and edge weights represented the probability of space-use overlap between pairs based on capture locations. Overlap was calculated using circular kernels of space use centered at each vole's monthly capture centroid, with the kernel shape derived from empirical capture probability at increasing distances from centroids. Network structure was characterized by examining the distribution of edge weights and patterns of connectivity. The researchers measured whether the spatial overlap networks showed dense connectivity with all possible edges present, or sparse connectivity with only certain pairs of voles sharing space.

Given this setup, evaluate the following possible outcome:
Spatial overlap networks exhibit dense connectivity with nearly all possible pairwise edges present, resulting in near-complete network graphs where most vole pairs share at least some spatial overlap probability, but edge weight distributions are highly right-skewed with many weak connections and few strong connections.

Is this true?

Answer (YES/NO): YES